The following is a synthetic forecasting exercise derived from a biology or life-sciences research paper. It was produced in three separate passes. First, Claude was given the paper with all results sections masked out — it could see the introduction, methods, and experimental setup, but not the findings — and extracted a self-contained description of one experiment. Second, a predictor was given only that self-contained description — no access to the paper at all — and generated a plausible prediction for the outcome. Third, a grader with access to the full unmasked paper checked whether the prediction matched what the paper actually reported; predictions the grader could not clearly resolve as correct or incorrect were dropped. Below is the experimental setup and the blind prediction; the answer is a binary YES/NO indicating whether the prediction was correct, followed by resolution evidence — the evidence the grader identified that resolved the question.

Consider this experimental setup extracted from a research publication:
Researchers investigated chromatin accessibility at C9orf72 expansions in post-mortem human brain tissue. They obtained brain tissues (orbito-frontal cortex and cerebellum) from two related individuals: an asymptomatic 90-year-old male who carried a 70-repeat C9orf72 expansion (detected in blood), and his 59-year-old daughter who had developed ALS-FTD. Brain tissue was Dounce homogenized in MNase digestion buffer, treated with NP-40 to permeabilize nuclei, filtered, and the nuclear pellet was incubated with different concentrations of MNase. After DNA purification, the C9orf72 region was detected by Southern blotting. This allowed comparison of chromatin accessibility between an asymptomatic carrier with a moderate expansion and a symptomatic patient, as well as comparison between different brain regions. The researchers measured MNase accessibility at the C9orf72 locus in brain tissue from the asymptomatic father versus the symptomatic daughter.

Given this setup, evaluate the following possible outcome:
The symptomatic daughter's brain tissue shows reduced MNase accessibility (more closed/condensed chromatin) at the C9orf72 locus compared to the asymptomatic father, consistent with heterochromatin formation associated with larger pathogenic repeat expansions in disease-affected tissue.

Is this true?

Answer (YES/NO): YES